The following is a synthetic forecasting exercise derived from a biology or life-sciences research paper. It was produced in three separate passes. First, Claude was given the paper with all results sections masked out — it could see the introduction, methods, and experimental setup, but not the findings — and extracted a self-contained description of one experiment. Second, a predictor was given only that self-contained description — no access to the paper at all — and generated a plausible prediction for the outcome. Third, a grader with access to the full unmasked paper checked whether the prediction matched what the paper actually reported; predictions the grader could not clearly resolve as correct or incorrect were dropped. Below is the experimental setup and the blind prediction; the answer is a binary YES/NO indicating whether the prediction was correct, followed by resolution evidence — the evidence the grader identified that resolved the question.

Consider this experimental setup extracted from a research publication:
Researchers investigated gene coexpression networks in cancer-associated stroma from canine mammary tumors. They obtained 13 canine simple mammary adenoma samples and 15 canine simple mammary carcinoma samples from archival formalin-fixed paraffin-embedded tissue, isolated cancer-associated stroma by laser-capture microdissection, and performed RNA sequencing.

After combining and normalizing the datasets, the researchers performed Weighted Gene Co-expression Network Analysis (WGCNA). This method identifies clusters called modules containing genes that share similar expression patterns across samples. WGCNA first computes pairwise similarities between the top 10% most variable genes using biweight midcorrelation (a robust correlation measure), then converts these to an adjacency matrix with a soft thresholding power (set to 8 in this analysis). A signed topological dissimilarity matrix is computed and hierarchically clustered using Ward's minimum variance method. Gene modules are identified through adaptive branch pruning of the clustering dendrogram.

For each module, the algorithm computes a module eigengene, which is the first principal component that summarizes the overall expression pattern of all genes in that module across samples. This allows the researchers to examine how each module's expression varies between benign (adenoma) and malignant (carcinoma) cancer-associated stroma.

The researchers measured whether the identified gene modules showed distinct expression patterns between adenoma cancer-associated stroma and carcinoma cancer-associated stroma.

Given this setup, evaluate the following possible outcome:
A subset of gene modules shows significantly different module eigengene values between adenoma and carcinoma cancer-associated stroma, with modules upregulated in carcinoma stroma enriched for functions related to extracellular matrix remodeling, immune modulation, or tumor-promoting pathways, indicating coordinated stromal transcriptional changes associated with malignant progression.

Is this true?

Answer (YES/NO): YES